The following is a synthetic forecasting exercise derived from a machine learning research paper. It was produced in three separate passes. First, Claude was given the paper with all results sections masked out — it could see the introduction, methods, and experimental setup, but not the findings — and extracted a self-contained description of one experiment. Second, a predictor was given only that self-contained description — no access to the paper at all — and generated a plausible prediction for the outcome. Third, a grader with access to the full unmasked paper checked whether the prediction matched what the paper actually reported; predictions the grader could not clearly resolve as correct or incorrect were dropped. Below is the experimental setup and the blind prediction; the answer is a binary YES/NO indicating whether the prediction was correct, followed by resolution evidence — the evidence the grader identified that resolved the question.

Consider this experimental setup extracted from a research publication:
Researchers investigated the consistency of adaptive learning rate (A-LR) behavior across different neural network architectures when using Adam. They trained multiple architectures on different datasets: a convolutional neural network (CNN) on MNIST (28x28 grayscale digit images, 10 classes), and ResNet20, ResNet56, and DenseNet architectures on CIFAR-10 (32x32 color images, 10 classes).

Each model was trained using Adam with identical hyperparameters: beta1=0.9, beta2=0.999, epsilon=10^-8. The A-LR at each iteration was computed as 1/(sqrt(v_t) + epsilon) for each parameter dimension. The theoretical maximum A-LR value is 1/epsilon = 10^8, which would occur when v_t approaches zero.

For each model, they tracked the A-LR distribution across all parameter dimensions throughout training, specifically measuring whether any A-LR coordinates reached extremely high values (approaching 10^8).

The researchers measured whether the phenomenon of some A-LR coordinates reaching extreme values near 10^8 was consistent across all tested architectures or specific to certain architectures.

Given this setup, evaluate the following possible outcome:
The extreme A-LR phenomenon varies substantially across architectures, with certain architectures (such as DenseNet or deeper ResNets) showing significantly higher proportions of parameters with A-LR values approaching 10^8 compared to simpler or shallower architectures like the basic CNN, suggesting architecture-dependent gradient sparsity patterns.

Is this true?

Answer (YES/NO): NO